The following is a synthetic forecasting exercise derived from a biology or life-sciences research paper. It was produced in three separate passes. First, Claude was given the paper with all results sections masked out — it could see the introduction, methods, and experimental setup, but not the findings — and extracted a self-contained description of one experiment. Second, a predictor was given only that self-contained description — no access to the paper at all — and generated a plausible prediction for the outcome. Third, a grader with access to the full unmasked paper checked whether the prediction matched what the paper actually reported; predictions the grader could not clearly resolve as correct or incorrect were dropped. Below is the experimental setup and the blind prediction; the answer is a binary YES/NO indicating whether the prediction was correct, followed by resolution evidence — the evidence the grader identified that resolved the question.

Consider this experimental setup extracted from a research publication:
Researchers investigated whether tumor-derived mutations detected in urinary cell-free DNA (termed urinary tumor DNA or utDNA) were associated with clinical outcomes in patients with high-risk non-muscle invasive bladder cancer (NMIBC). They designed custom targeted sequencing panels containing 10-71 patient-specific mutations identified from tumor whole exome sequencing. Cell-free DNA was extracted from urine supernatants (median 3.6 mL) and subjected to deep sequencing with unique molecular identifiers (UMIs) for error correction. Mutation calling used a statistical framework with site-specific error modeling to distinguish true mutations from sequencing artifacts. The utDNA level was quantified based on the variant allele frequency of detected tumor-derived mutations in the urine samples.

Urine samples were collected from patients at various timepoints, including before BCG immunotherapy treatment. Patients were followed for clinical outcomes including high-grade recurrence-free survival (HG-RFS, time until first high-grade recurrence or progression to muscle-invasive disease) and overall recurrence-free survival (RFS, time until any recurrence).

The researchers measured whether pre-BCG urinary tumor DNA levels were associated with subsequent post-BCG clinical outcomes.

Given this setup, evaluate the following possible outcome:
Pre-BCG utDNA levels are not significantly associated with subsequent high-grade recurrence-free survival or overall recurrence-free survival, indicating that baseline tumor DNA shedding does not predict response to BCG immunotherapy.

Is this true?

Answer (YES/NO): YES